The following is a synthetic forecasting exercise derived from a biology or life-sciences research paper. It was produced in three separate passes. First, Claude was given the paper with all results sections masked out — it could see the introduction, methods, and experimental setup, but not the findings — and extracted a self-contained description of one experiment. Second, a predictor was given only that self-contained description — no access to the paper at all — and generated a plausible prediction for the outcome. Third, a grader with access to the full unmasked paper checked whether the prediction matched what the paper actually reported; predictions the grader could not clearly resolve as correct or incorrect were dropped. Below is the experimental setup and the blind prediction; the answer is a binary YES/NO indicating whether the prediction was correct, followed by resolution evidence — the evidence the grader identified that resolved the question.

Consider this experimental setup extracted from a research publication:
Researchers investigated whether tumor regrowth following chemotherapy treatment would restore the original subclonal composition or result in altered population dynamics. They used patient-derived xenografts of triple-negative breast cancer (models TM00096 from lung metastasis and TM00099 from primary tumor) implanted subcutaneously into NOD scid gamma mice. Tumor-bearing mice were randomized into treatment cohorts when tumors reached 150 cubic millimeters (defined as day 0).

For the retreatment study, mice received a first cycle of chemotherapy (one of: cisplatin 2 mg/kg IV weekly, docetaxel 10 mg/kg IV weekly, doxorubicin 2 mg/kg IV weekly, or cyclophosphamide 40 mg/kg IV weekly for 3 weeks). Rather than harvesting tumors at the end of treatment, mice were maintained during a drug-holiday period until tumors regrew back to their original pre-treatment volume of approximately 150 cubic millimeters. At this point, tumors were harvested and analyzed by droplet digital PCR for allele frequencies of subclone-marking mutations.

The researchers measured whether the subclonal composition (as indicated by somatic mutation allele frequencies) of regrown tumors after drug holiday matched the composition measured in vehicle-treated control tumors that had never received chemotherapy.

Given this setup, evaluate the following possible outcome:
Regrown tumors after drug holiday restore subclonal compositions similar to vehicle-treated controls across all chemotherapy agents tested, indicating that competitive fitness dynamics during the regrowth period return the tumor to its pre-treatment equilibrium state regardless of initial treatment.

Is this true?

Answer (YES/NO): NO